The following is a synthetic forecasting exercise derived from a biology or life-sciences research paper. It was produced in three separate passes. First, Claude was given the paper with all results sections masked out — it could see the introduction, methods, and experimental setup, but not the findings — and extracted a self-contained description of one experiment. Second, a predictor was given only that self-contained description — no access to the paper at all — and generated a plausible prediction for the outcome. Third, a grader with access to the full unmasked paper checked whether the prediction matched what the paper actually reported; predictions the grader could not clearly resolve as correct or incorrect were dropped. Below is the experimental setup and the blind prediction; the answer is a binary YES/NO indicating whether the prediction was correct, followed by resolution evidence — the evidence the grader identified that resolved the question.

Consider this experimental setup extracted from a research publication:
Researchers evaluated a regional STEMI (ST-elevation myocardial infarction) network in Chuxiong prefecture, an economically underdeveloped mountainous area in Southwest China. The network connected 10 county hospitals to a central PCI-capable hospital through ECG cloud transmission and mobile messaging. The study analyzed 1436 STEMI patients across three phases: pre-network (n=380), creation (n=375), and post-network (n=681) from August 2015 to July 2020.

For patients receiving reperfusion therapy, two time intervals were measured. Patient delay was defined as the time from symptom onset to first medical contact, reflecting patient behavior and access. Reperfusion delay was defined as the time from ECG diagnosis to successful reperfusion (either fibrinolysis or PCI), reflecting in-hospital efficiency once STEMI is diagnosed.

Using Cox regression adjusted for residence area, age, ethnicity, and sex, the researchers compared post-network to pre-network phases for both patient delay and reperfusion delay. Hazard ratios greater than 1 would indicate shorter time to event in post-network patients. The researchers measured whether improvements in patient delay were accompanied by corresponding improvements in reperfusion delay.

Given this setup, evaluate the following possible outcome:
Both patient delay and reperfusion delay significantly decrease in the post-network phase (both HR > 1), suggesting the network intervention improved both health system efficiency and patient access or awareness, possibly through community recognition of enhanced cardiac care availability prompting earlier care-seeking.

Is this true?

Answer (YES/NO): NO